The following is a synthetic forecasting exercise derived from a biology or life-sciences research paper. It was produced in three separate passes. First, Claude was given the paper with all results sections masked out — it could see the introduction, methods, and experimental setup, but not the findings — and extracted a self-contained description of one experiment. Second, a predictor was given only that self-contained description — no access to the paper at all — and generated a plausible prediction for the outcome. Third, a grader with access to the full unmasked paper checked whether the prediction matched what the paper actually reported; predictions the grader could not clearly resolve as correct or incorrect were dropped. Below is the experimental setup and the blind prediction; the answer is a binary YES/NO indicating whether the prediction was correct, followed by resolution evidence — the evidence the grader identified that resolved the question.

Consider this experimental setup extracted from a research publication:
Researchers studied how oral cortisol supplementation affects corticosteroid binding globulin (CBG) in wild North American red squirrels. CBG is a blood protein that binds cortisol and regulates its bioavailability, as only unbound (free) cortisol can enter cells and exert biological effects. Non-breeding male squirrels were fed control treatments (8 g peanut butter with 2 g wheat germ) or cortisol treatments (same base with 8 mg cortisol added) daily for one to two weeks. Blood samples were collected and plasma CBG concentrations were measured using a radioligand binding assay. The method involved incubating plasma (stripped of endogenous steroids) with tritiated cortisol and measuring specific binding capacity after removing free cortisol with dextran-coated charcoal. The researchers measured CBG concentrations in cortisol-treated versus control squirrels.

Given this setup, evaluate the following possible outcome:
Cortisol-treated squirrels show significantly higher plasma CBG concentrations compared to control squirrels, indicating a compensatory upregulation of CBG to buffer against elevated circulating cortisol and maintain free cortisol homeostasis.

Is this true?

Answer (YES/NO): NO